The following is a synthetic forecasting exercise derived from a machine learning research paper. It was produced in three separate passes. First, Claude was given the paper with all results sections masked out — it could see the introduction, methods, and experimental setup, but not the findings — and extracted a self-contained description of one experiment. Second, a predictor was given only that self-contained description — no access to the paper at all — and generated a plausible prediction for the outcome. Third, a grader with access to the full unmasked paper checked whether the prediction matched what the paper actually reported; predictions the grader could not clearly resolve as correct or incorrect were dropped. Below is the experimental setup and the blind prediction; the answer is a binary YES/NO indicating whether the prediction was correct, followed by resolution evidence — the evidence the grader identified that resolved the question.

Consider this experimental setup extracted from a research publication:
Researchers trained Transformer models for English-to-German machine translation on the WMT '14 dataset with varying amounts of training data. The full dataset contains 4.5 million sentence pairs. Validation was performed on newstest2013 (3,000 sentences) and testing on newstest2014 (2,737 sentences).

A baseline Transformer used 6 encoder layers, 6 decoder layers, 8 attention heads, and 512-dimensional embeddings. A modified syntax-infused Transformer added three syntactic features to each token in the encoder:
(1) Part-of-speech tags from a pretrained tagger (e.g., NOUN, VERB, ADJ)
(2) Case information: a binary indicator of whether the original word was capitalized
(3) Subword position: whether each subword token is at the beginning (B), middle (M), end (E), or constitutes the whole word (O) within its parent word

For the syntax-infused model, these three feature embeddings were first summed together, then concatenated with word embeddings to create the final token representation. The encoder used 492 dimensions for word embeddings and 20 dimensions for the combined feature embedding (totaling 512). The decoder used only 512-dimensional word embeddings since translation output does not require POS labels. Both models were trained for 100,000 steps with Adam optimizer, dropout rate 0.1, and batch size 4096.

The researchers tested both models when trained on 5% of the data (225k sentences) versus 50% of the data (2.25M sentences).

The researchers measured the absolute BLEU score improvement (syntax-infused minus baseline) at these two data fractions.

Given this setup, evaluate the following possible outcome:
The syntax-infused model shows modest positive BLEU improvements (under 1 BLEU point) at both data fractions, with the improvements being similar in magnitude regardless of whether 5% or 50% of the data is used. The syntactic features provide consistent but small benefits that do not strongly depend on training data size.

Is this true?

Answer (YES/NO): NO